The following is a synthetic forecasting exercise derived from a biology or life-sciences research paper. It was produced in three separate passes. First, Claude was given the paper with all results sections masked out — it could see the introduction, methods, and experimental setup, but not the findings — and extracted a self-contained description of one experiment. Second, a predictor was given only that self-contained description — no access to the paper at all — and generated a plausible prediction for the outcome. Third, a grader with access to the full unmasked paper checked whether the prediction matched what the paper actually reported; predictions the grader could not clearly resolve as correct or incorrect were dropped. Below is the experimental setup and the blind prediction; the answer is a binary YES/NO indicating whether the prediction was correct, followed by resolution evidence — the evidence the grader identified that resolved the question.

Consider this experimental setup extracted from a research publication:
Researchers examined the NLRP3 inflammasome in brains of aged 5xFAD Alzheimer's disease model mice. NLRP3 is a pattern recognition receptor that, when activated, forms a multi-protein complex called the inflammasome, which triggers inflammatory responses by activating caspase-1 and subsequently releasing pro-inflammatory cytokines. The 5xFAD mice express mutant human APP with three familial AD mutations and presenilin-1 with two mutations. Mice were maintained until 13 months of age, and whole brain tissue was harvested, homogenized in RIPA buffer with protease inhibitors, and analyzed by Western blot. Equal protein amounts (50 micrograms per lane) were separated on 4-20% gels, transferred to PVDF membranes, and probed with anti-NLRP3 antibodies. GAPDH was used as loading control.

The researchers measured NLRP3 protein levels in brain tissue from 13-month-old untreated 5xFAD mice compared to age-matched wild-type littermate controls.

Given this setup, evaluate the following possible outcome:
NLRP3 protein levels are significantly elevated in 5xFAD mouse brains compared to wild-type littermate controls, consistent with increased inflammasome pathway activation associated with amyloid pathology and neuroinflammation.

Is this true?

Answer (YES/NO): YES